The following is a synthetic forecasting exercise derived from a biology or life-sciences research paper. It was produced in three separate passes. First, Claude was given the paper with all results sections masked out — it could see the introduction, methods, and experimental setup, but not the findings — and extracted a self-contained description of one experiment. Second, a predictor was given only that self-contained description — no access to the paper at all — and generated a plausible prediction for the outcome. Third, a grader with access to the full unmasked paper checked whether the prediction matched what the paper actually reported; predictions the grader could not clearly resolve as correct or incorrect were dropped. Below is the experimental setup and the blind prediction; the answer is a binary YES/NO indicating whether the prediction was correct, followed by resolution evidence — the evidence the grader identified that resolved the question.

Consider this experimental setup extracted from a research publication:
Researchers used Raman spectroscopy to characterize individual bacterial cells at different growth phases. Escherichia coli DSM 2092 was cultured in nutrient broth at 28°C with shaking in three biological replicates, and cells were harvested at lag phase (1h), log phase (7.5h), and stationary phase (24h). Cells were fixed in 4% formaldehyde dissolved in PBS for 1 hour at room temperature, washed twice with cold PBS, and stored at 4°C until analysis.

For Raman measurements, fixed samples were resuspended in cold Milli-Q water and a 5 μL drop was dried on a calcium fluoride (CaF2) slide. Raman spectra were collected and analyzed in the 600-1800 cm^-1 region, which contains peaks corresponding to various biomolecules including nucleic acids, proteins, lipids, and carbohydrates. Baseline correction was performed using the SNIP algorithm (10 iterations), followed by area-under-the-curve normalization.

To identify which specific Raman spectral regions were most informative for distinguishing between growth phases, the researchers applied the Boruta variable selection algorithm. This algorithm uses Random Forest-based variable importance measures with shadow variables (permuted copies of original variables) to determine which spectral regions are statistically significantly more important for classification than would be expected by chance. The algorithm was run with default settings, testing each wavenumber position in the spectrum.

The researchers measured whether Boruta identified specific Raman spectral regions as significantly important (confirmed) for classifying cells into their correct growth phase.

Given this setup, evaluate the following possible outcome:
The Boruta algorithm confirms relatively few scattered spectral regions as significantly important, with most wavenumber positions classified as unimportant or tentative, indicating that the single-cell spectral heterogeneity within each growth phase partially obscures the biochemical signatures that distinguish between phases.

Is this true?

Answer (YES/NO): NO